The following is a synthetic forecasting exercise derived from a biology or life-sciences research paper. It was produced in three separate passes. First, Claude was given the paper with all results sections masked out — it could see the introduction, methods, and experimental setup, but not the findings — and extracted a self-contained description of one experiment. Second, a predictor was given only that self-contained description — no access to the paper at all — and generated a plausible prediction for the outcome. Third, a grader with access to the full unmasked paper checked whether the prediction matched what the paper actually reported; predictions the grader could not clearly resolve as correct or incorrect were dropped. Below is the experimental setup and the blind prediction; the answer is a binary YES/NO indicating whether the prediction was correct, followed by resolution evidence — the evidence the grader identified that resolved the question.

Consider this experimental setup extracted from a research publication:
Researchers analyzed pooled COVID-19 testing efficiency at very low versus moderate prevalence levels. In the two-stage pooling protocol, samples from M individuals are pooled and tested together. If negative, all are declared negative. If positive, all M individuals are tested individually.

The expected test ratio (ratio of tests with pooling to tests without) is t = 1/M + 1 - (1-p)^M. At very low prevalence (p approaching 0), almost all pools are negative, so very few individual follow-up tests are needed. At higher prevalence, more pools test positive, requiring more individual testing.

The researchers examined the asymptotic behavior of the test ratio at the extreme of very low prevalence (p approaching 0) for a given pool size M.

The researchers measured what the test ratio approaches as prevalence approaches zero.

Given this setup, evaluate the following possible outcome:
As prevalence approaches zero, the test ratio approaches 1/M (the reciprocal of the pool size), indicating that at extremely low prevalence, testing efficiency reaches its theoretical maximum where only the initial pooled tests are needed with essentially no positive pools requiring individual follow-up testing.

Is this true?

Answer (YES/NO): YES